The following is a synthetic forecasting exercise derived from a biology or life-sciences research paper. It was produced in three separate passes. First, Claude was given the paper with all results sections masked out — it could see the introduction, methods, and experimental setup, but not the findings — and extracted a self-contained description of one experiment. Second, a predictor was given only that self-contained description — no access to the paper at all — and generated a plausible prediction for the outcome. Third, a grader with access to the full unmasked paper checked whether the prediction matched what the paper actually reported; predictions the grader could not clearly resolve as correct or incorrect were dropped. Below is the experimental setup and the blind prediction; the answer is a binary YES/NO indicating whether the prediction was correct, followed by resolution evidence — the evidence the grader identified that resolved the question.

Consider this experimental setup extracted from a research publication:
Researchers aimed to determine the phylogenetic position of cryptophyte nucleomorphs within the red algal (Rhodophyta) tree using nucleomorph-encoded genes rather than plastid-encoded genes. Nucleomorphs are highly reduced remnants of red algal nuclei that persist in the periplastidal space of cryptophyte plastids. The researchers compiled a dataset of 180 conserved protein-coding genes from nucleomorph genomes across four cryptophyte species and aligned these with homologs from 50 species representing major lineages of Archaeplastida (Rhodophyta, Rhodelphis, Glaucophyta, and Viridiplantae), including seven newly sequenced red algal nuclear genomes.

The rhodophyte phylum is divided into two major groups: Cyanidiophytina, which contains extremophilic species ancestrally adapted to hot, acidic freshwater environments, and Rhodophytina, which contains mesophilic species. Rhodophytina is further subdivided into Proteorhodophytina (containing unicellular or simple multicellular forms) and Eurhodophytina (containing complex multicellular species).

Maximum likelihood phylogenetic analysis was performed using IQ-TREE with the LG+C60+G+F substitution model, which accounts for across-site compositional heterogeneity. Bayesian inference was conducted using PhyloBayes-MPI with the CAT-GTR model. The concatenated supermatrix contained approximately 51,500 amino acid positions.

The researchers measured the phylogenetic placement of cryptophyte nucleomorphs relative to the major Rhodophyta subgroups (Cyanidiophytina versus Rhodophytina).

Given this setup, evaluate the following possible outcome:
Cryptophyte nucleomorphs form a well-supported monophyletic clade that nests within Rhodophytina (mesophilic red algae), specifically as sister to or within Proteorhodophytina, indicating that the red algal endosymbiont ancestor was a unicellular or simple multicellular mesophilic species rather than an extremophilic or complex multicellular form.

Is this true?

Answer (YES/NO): NO